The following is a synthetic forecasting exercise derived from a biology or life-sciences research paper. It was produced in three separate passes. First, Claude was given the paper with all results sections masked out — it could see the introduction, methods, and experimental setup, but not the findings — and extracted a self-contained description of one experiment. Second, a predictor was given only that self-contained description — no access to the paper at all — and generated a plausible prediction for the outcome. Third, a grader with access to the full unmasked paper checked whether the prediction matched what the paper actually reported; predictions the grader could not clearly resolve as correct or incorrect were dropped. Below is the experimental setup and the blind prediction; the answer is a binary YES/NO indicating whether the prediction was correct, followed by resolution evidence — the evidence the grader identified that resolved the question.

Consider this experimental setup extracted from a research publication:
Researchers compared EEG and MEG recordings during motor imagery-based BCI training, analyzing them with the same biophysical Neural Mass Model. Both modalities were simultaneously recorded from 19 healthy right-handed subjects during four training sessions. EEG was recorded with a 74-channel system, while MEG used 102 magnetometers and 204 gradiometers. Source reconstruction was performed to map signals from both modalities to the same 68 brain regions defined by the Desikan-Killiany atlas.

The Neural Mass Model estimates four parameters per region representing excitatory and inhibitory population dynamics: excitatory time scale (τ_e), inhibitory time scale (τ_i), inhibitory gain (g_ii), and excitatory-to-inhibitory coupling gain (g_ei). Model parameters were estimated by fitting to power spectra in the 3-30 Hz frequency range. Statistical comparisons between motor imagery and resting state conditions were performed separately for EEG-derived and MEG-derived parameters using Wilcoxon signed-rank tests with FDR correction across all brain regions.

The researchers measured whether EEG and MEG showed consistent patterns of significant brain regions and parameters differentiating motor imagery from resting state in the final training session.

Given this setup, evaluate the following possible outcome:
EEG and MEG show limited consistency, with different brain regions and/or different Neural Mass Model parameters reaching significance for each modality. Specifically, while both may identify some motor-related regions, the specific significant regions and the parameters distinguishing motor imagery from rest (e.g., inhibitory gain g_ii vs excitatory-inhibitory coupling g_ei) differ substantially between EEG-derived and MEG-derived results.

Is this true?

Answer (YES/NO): YES